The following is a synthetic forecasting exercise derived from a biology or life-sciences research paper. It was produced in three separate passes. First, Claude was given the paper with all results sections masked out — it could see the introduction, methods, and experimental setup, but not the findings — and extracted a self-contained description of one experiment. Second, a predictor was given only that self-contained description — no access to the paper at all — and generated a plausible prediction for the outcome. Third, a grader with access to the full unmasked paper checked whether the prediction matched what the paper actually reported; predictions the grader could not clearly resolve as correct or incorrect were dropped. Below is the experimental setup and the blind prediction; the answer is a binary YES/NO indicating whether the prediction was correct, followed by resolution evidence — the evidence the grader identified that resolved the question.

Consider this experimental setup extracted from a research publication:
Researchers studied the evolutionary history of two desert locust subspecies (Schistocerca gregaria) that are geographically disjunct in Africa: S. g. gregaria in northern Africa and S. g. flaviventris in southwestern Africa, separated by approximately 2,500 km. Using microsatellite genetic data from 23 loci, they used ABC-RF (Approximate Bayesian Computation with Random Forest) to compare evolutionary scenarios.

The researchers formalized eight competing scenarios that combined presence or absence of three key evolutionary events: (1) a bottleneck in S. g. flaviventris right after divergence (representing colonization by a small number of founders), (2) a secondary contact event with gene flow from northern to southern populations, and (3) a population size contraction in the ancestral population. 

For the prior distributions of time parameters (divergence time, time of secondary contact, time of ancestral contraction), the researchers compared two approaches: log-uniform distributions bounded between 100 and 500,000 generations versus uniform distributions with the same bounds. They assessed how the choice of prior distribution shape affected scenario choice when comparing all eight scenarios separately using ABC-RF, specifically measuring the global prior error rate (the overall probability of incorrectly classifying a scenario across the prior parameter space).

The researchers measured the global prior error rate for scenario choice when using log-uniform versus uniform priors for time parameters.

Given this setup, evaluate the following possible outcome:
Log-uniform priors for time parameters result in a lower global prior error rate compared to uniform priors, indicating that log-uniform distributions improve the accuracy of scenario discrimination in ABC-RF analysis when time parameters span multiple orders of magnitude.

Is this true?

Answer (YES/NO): YES